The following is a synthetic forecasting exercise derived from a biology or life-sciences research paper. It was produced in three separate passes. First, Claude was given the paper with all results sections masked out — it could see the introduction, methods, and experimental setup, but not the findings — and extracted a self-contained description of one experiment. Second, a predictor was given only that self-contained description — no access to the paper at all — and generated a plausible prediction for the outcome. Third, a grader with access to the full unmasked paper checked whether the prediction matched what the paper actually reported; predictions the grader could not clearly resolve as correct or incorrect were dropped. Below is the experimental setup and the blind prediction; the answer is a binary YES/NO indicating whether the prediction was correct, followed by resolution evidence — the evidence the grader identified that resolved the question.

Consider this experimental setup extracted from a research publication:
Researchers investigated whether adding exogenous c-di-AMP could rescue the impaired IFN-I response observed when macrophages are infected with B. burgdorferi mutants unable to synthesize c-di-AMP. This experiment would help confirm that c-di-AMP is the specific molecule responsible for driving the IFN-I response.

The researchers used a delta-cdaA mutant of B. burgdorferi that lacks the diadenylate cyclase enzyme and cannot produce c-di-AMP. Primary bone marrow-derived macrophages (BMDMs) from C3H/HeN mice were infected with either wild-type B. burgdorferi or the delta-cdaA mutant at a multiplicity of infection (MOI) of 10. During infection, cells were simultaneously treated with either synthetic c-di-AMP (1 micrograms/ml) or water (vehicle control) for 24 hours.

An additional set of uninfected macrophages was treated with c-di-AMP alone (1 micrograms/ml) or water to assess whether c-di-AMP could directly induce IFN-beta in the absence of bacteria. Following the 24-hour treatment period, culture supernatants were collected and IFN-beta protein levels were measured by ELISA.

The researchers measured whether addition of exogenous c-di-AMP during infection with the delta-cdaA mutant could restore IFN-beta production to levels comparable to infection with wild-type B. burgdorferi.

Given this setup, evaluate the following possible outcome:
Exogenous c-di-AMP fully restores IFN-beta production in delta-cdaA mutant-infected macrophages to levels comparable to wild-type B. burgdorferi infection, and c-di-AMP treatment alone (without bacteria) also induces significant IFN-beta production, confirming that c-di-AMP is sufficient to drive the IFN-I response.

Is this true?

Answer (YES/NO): NO